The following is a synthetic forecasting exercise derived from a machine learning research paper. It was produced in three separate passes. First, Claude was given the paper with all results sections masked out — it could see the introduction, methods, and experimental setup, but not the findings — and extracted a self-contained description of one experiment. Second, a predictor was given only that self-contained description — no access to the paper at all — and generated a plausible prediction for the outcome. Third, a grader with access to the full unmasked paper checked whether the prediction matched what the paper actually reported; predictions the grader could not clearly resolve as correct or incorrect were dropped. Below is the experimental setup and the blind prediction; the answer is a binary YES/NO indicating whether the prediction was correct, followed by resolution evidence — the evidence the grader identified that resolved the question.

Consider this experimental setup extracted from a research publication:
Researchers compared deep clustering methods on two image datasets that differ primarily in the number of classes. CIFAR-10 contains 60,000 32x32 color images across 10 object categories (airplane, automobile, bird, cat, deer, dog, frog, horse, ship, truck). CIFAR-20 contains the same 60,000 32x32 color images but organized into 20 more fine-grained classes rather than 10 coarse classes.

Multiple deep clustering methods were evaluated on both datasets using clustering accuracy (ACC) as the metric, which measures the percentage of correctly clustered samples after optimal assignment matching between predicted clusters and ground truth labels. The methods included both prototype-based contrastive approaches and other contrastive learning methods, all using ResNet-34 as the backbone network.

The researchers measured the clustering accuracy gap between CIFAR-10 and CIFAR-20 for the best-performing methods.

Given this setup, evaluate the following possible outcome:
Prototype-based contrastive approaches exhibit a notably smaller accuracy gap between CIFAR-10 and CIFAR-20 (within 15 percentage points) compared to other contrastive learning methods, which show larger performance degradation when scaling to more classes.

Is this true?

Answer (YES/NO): NO